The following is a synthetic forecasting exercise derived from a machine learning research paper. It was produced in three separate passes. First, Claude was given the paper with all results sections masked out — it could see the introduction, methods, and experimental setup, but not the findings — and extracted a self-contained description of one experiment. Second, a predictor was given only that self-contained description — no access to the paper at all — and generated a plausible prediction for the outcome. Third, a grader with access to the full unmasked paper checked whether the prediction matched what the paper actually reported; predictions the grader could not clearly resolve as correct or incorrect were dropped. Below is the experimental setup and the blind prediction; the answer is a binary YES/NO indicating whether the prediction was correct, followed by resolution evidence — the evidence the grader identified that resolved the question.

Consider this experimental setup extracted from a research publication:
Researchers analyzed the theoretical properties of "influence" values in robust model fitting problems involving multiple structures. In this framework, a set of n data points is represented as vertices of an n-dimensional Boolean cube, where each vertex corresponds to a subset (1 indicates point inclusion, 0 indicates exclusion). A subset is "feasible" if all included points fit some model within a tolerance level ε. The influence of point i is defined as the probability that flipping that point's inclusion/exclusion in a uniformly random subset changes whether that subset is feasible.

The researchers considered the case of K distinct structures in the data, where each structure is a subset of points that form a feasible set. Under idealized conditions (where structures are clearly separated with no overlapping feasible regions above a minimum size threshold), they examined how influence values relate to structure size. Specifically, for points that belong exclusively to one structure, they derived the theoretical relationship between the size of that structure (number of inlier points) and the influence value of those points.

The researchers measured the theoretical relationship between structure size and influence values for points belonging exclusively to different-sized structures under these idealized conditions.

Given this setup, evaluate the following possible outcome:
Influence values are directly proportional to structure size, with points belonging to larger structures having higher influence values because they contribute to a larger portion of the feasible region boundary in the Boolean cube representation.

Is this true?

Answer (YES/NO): NO